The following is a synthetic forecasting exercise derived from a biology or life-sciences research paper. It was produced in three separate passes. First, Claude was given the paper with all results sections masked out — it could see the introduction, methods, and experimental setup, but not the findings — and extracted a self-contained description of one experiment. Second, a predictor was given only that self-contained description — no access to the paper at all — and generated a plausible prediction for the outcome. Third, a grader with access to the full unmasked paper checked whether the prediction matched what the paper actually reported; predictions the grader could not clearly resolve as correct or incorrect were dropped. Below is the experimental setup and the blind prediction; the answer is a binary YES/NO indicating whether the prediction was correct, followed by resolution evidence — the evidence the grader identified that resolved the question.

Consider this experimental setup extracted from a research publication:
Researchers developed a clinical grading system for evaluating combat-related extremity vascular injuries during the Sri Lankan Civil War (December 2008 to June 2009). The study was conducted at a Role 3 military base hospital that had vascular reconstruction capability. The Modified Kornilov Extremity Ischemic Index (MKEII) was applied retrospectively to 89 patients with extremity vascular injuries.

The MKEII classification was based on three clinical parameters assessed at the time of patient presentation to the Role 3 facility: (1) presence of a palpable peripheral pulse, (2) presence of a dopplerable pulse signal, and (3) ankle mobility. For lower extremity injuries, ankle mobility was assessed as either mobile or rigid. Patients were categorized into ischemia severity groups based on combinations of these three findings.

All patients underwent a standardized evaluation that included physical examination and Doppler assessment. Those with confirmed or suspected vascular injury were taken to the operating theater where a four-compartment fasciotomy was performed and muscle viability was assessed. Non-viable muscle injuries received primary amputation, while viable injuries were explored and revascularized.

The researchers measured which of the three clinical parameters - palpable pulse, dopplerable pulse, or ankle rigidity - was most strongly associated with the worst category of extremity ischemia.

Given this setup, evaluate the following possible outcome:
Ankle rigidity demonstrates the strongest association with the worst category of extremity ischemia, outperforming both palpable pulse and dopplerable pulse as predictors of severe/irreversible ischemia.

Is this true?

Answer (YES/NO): YES